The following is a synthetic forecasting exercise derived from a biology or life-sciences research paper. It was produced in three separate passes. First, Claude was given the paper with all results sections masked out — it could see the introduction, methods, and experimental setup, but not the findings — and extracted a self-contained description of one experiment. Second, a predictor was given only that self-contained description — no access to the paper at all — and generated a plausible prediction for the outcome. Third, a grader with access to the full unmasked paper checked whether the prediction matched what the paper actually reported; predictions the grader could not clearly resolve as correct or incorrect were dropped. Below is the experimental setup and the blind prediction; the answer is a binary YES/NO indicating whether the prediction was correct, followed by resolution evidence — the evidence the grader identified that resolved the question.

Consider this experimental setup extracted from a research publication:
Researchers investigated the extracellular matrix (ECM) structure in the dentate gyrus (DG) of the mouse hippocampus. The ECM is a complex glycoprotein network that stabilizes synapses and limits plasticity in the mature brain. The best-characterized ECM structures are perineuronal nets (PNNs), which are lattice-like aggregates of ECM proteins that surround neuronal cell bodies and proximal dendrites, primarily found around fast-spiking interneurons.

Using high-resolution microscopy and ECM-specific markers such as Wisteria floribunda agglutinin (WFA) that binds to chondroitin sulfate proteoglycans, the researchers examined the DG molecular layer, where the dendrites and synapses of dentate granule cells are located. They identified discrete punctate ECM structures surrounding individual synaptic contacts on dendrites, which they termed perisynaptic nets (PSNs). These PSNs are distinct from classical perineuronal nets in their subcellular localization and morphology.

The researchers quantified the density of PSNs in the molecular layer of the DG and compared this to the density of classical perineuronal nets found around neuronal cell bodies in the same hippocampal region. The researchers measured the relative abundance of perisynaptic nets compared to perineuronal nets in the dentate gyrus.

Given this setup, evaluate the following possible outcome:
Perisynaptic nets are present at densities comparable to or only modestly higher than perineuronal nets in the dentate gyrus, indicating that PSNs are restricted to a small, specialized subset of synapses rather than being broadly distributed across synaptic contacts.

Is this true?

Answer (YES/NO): NO